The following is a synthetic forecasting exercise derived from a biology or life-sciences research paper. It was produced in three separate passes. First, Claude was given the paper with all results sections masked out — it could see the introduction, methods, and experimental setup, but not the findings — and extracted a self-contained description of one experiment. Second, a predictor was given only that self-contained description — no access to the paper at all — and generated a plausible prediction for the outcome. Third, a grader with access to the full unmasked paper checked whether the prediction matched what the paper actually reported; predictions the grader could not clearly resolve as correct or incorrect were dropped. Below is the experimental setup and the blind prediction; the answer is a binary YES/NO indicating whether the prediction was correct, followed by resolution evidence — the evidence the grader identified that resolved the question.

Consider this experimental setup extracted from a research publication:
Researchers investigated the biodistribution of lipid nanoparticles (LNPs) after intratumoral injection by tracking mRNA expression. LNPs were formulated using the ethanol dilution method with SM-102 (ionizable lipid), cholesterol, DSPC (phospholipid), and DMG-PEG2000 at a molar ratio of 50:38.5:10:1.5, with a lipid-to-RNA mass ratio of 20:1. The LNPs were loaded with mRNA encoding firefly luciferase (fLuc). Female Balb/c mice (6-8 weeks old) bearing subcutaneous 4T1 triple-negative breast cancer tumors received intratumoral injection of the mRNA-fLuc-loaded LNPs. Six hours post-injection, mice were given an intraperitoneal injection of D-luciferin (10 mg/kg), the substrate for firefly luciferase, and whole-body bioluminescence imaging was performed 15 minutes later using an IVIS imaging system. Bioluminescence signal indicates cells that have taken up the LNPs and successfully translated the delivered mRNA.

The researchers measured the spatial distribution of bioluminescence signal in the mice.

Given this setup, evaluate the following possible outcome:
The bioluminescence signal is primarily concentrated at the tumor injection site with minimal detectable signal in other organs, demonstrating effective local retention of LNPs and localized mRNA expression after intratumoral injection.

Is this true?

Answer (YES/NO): YES